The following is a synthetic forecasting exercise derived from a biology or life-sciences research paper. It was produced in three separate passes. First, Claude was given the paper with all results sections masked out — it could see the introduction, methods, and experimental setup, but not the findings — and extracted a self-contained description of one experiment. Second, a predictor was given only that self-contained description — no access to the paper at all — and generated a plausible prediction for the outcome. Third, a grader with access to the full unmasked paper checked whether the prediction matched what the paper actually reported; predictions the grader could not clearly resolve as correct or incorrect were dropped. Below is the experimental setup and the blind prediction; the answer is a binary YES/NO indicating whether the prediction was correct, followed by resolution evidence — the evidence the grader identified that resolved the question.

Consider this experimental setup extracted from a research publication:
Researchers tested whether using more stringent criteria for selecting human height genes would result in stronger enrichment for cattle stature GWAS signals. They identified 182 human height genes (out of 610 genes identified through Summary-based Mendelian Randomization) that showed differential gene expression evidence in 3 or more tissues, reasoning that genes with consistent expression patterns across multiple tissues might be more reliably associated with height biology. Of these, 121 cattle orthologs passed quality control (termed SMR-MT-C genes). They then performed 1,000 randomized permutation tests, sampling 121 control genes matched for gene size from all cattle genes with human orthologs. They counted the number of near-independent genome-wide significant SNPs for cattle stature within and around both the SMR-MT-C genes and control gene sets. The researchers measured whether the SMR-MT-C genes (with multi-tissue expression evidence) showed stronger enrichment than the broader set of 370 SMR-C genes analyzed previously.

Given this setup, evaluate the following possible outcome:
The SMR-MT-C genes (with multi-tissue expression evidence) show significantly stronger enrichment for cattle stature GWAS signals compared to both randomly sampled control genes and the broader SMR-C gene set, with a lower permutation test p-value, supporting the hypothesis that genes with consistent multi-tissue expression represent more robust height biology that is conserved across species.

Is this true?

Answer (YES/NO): YES